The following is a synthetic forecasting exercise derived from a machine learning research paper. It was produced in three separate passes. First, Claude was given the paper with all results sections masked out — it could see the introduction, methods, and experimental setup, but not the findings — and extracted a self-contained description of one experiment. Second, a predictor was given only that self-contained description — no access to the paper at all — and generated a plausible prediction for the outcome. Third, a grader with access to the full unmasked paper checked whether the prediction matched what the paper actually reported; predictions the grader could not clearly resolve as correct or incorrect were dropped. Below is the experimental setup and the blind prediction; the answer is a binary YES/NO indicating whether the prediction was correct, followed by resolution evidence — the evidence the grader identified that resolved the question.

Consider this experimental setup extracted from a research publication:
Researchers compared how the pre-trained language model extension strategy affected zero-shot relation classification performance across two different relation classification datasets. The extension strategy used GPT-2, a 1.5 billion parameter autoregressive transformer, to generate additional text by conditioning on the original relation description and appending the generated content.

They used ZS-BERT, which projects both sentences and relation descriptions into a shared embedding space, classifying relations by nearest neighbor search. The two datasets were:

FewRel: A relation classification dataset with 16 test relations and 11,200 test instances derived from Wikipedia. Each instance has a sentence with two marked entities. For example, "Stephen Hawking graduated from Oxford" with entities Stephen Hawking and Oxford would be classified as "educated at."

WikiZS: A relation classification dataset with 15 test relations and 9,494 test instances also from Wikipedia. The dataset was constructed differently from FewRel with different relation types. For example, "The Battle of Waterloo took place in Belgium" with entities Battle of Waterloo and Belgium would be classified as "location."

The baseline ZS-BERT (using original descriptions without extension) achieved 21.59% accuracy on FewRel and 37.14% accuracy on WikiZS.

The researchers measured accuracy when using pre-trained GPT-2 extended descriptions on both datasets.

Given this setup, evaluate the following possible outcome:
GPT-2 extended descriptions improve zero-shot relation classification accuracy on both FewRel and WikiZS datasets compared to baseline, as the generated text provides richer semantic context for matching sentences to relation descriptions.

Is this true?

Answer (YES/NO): NO